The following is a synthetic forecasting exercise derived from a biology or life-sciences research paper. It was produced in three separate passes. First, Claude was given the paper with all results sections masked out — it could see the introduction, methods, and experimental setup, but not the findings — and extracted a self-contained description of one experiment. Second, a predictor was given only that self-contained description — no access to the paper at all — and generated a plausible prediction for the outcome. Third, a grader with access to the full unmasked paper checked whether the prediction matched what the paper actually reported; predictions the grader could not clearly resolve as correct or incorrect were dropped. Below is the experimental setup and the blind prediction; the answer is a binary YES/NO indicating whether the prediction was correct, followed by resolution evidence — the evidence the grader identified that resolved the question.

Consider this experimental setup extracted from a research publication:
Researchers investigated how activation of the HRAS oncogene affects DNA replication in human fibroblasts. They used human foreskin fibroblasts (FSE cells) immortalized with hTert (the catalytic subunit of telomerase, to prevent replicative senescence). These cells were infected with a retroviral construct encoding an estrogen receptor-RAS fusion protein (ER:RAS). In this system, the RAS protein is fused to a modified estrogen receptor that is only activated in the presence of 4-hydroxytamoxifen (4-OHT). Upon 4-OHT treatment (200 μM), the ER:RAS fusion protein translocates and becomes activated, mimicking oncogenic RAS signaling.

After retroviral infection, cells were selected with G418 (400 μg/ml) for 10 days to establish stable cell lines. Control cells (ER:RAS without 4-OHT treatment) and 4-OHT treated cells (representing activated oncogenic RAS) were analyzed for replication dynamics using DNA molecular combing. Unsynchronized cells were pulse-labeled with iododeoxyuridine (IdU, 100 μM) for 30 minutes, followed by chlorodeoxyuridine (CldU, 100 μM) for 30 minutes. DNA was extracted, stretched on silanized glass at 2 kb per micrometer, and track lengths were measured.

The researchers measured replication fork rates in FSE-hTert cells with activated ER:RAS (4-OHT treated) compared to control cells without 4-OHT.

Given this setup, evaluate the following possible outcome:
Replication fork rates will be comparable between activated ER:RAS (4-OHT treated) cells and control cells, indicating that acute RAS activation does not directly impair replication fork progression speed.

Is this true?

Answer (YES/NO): NO